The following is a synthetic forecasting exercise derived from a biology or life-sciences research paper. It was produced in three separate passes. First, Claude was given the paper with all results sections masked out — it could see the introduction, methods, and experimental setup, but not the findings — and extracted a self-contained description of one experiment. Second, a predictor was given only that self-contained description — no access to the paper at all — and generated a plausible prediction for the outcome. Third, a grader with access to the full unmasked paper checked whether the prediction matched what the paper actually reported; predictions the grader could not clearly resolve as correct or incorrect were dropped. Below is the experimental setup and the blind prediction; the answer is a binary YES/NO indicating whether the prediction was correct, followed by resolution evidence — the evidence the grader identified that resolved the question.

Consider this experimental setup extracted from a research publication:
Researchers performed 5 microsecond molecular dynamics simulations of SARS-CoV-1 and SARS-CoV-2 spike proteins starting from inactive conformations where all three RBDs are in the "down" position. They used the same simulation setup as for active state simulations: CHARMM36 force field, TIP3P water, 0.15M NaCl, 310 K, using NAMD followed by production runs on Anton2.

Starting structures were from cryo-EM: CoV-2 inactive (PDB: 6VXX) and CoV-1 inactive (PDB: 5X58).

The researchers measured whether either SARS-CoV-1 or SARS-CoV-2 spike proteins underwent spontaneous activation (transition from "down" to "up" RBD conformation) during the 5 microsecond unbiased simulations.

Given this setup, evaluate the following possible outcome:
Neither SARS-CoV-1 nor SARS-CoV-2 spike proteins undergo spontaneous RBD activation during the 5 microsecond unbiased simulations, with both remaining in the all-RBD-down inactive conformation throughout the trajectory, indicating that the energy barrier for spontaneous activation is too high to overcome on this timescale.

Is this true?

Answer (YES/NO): YES